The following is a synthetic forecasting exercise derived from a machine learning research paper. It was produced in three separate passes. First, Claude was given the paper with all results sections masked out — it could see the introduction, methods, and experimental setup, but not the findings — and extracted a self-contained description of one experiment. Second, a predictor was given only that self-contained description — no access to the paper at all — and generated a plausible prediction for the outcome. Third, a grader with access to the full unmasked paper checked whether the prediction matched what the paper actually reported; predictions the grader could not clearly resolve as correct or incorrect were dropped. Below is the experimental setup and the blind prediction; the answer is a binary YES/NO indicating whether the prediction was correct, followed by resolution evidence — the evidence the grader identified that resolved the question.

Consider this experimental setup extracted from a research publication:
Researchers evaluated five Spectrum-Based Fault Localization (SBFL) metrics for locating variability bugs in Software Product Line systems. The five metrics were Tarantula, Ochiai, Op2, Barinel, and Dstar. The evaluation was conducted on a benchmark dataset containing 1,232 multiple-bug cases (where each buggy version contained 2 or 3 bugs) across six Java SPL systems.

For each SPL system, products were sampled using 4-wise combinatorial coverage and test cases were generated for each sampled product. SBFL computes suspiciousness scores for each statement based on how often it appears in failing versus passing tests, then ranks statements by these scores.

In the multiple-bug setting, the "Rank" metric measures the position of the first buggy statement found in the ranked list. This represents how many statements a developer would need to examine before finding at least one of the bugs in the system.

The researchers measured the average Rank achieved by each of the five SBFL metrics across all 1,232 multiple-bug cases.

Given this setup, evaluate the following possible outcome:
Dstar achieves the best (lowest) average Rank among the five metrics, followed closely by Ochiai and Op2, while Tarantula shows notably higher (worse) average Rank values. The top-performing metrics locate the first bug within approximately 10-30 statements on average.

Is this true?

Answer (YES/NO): NO